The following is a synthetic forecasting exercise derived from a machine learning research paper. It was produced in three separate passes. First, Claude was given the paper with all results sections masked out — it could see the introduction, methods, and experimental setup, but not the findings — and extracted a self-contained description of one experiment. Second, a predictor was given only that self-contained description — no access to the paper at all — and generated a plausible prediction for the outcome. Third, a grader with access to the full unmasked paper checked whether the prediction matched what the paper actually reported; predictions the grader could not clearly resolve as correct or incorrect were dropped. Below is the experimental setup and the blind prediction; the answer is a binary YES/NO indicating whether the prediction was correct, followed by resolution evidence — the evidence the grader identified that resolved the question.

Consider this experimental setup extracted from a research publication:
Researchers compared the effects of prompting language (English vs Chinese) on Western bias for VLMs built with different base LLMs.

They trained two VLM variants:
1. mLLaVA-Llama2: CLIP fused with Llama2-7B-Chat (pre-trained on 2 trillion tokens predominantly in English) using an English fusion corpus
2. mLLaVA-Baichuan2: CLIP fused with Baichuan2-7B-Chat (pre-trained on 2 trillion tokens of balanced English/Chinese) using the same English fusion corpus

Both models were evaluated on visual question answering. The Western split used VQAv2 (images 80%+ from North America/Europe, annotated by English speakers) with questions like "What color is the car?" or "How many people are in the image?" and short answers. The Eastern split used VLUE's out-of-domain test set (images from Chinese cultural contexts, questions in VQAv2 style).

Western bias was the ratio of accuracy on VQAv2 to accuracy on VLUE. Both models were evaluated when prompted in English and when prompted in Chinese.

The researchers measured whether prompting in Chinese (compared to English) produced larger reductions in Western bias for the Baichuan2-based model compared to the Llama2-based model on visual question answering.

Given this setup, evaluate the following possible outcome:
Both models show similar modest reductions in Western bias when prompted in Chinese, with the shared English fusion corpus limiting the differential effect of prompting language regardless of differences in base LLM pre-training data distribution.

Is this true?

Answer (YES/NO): NO